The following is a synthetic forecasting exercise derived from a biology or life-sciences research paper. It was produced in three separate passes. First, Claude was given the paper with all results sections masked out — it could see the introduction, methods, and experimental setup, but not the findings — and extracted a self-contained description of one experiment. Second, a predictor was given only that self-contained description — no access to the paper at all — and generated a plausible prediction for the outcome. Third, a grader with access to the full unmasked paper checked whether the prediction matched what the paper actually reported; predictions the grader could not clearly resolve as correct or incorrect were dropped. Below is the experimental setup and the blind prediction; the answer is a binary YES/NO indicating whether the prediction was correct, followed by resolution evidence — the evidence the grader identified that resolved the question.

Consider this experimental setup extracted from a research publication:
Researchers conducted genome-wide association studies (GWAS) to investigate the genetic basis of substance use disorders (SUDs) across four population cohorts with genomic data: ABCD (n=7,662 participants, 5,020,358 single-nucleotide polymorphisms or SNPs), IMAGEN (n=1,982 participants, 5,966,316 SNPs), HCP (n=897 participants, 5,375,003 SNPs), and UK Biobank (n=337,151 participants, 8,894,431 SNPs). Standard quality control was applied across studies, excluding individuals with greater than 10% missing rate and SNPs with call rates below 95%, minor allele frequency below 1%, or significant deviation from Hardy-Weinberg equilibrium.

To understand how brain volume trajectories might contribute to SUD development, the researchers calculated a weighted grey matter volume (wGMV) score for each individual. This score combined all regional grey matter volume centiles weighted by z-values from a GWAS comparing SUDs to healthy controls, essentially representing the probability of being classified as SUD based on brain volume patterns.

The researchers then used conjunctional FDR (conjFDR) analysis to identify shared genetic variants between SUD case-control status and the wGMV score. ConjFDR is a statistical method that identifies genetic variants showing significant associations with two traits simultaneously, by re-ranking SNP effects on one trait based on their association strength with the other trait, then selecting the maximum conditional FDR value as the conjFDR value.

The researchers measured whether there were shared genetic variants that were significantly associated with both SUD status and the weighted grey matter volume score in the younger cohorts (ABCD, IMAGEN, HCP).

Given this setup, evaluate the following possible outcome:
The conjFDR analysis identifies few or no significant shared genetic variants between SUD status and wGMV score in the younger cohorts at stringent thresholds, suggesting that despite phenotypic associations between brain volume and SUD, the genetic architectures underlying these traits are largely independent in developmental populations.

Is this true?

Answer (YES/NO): NO